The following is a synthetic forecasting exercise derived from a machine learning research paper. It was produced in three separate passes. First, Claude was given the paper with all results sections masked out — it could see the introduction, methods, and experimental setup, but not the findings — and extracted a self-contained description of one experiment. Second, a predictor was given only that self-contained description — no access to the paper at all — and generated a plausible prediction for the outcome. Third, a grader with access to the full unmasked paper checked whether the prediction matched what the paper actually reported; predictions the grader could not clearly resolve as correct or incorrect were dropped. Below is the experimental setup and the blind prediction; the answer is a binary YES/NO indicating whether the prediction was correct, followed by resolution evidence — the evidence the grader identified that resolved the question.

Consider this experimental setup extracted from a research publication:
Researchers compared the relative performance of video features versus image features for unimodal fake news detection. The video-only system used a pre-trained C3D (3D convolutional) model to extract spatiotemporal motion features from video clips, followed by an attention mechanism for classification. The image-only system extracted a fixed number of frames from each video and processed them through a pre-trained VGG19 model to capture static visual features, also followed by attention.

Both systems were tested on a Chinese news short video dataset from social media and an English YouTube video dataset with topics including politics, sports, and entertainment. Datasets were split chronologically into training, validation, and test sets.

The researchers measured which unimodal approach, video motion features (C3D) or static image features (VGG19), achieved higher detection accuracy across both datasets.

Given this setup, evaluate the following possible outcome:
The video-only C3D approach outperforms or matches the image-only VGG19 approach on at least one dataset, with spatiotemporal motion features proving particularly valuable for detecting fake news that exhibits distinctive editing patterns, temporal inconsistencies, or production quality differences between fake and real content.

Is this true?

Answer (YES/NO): YES